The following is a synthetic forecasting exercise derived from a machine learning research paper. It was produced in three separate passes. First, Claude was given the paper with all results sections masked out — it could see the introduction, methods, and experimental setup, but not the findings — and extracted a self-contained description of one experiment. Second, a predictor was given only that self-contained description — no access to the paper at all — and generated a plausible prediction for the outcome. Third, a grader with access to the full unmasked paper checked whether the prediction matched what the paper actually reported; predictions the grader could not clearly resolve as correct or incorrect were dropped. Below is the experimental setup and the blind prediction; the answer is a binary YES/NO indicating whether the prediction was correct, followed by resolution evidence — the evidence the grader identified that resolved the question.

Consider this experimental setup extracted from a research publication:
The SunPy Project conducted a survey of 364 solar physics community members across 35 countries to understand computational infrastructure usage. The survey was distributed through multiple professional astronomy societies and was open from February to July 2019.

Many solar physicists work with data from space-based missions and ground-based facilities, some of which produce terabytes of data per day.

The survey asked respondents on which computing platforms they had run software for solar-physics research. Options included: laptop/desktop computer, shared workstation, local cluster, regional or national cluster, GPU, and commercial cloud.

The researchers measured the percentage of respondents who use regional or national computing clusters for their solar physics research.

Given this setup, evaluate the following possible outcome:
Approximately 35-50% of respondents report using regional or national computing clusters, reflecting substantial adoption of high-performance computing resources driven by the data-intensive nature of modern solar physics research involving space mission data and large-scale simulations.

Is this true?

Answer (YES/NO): NO